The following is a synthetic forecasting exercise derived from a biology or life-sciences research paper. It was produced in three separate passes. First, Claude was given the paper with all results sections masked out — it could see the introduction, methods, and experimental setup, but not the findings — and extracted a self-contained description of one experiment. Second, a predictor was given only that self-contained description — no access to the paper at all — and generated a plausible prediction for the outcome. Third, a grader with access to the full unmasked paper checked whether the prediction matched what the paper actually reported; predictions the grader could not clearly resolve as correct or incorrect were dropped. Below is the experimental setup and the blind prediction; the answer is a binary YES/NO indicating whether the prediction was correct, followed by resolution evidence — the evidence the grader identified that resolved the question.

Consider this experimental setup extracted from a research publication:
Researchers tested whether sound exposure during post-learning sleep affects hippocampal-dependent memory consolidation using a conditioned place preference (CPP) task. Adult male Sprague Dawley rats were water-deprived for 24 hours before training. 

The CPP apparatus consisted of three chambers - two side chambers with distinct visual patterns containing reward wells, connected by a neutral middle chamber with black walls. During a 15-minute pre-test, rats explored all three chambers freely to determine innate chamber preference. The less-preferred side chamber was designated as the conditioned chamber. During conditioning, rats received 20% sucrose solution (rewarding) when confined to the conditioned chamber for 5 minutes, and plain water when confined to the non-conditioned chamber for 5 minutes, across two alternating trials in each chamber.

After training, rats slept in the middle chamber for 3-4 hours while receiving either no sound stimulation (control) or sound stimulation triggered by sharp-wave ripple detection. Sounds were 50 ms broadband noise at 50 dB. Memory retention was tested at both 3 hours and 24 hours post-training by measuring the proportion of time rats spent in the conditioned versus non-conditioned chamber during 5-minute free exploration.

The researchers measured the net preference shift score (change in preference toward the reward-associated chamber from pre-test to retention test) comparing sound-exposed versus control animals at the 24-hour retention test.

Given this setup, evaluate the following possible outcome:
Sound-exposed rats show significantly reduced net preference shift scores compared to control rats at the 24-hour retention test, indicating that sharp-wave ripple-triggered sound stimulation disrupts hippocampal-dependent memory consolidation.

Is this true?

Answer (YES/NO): YES